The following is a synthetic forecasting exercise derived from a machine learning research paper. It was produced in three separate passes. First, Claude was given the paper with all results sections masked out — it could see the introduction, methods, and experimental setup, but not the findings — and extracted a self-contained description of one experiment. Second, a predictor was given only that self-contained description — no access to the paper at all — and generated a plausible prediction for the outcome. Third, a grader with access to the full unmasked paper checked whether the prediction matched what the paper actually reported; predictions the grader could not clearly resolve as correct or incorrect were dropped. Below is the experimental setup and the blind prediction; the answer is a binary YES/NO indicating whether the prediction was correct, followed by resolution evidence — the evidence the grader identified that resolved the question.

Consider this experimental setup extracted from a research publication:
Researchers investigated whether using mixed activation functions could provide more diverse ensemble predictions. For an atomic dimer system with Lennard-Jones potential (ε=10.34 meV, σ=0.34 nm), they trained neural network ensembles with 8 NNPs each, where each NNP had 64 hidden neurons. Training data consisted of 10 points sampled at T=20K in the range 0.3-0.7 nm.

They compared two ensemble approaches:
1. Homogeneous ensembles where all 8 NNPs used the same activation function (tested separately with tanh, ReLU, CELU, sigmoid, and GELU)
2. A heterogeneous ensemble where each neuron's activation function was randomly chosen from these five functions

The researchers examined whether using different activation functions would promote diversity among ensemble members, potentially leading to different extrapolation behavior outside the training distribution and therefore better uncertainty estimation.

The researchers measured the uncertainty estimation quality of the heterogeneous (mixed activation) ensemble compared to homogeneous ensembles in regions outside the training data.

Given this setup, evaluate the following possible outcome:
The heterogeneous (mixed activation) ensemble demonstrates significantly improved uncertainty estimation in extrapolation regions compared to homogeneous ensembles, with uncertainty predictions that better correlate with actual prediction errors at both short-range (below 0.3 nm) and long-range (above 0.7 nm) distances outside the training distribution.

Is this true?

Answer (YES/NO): NO